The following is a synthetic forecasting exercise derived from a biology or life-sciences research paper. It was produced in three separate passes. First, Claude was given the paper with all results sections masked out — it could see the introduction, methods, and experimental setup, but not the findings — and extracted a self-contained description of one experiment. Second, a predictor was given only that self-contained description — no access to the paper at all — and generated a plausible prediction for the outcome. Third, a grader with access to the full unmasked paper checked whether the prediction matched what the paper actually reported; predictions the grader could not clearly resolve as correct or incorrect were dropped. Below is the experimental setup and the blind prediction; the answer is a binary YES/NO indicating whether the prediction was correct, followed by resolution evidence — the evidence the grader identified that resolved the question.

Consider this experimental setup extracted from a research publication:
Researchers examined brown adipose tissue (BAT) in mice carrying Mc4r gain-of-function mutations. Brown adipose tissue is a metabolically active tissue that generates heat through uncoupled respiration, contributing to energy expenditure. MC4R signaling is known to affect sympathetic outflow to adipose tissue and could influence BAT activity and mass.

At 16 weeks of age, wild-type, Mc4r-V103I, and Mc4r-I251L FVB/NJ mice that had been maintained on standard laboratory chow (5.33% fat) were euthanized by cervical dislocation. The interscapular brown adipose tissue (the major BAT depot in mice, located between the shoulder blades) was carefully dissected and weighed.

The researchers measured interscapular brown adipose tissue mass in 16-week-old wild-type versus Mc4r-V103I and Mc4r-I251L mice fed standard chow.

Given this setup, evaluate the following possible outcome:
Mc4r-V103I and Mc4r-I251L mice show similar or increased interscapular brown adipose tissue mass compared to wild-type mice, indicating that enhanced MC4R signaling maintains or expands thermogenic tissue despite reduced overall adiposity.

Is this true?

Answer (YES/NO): YES